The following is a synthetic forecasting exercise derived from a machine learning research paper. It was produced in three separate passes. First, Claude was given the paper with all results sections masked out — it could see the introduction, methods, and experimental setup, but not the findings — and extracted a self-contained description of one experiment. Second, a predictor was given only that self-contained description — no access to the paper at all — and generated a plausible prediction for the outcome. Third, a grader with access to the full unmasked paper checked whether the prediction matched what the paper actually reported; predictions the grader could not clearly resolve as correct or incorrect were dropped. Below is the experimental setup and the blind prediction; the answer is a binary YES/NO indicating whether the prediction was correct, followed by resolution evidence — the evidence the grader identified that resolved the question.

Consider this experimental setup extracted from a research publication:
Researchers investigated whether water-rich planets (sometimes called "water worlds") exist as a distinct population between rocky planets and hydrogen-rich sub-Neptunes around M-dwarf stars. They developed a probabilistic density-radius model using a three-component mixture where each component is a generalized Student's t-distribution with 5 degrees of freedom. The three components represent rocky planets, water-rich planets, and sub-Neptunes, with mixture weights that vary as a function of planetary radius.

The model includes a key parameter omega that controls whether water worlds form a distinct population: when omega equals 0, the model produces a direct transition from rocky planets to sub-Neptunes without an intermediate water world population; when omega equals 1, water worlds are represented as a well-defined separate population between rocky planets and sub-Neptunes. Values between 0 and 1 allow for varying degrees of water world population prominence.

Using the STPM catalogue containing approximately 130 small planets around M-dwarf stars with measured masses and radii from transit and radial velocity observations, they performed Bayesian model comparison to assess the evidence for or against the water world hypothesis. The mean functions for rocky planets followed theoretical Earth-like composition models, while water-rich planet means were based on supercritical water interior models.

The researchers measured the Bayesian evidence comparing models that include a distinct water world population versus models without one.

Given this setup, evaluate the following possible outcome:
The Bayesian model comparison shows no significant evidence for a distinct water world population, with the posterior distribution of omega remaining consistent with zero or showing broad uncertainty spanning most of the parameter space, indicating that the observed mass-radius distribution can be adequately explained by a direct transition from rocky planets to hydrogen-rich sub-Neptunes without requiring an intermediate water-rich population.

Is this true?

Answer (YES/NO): YES